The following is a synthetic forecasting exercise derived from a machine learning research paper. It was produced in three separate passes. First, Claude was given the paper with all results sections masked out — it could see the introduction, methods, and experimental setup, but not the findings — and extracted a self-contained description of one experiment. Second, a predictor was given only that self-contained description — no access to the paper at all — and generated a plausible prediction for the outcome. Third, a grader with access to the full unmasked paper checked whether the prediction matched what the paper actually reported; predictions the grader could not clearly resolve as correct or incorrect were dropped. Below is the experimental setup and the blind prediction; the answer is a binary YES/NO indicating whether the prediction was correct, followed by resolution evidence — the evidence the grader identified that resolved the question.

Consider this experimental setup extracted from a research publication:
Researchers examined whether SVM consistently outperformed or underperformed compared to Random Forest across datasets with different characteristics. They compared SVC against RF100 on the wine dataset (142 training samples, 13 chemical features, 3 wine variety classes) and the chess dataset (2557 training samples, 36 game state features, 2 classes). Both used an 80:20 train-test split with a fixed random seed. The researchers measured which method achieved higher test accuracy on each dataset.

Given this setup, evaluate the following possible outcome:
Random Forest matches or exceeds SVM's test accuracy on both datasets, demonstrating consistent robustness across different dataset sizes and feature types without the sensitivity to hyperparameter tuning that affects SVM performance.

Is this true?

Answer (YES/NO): YES